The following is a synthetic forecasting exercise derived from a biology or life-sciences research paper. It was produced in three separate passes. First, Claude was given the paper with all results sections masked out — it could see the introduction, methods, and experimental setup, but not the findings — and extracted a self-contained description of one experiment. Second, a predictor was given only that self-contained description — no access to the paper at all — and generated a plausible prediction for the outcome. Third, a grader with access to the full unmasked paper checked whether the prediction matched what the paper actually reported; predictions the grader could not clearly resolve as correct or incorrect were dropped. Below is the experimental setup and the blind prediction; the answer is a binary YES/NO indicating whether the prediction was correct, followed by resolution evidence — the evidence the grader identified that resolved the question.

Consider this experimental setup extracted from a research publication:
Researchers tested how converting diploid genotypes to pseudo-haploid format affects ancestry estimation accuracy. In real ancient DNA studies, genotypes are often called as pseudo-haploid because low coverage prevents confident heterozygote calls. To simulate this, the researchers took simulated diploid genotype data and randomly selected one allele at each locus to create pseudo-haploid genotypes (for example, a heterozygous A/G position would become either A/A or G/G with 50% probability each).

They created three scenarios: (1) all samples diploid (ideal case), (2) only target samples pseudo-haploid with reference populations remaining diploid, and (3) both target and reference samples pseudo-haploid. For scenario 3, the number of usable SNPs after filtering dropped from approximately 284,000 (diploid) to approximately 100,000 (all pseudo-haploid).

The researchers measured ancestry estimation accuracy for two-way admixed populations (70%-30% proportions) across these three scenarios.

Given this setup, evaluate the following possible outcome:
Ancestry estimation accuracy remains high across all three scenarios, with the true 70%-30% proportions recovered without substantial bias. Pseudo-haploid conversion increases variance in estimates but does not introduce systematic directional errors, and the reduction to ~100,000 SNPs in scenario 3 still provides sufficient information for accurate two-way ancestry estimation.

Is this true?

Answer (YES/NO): YES